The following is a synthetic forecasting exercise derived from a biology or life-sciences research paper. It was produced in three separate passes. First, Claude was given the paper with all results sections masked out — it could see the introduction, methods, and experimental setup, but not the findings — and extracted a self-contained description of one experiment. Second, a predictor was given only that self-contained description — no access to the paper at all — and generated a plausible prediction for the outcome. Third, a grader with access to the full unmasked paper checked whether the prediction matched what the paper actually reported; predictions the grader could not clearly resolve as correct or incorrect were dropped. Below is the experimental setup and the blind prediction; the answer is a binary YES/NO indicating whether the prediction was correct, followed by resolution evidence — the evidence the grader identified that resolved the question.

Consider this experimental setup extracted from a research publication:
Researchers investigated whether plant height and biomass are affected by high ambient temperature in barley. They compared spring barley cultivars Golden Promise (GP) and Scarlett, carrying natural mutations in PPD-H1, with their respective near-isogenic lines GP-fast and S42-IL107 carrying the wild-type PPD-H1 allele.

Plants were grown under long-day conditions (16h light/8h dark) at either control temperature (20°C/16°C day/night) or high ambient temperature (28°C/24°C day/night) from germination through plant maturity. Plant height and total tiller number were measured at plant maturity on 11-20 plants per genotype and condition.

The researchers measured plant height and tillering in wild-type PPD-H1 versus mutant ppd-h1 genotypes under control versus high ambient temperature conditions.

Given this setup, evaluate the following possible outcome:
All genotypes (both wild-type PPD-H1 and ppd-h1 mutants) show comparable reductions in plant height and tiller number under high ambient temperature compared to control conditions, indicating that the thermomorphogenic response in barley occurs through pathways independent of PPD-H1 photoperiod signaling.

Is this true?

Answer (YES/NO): NO